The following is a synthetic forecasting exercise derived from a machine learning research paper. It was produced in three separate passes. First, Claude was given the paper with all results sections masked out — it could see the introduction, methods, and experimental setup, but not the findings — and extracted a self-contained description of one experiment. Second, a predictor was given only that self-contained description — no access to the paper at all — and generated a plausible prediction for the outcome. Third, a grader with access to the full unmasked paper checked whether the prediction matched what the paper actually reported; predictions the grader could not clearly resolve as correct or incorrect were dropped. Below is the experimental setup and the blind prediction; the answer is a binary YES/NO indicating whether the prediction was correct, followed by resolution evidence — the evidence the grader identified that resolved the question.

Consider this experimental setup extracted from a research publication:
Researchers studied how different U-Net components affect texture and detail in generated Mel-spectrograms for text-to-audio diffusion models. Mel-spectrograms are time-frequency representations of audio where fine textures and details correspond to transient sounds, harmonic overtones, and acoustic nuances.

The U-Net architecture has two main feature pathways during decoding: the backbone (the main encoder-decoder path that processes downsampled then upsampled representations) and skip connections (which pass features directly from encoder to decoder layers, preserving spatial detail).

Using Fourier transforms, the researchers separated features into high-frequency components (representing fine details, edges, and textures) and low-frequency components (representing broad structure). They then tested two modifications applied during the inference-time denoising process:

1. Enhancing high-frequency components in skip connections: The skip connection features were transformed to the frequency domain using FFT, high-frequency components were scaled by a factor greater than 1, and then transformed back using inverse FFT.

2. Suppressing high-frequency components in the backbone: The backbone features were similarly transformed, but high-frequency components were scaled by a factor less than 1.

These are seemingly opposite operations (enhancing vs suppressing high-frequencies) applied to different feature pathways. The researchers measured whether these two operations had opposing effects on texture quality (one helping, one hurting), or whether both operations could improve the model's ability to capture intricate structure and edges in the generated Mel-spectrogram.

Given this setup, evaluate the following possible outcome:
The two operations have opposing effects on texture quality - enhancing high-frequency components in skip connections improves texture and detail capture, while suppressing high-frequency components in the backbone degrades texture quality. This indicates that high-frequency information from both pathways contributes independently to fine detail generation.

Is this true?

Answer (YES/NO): NO